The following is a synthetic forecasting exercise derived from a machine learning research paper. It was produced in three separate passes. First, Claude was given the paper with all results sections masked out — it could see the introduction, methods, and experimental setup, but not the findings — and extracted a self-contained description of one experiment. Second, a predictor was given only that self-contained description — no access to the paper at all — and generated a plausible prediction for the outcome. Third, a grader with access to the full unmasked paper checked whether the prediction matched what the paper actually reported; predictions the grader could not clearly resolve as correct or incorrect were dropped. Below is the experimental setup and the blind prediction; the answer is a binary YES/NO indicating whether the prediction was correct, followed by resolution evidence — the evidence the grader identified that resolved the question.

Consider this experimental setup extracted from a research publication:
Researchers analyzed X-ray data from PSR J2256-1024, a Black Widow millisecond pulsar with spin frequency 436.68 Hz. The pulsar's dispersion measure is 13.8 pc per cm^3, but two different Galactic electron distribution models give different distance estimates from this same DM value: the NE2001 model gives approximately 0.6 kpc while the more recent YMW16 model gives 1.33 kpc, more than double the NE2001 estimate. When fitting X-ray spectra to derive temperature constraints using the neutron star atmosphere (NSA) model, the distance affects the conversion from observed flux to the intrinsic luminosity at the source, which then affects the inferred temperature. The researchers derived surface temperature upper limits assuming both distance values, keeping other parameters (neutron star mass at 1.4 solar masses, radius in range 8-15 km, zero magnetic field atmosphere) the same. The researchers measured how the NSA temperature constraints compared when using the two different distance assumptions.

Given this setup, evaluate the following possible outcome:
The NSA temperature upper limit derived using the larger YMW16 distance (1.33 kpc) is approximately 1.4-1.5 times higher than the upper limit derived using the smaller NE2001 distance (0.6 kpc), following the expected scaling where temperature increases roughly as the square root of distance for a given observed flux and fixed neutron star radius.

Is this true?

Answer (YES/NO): YES